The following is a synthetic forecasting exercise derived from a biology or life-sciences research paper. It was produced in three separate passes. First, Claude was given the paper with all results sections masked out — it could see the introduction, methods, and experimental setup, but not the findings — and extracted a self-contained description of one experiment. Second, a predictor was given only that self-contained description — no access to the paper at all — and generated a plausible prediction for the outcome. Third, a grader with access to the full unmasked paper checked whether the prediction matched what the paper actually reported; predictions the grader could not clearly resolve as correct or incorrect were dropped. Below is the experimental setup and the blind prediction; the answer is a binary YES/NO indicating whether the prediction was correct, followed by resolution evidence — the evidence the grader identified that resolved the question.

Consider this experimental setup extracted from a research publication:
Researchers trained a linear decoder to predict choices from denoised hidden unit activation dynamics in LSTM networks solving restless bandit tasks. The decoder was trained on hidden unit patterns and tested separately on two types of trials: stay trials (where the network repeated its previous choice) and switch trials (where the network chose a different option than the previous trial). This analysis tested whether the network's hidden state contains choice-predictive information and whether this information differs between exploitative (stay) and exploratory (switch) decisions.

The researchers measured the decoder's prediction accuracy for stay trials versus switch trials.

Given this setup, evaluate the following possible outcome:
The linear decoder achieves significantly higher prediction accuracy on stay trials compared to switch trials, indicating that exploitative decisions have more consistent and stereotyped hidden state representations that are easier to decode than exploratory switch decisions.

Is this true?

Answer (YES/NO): YES